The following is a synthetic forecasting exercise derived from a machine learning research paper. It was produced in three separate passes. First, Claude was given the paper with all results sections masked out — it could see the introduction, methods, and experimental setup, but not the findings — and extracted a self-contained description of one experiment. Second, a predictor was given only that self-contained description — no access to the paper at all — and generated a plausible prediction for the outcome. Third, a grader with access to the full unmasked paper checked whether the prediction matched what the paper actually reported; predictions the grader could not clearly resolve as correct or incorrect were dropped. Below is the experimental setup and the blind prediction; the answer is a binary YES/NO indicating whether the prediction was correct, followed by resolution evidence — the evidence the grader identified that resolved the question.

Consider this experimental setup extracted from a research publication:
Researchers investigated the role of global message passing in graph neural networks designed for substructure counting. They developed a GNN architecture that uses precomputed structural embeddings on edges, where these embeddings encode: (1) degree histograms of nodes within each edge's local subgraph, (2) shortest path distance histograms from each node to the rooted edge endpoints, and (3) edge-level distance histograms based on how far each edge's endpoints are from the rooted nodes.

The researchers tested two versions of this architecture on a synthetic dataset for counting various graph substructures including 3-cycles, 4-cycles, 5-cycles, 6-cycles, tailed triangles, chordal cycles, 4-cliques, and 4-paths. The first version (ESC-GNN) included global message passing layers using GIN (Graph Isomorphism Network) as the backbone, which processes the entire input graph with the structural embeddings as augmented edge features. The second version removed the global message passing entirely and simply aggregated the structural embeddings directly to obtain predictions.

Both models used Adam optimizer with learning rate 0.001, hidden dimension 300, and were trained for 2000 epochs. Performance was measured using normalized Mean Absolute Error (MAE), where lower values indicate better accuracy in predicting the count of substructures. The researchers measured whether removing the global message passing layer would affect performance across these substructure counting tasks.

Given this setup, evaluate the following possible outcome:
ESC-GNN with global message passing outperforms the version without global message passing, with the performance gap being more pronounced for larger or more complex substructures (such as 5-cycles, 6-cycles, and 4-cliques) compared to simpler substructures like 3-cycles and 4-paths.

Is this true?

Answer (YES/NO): NO